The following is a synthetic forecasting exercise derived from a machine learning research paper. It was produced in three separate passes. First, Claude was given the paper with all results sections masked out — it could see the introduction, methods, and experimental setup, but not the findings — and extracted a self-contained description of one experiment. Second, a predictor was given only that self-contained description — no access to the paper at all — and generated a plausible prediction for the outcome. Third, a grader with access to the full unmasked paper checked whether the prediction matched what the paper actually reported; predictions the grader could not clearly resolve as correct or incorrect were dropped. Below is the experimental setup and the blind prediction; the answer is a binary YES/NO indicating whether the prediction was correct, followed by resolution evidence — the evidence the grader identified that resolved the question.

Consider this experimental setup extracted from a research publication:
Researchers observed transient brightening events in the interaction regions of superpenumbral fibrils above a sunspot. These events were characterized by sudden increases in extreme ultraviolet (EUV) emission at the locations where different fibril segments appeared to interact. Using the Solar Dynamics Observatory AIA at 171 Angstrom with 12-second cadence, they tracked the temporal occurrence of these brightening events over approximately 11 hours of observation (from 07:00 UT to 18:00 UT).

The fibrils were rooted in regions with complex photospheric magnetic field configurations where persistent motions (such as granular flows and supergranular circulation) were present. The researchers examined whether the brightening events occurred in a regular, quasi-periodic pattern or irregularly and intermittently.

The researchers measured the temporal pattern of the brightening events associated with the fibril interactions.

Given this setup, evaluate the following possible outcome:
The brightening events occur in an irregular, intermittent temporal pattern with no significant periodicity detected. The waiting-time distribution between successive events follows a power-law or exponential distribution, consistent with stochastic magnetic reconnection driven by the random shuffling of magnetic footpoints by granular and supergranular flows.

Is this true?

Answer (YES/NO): NO